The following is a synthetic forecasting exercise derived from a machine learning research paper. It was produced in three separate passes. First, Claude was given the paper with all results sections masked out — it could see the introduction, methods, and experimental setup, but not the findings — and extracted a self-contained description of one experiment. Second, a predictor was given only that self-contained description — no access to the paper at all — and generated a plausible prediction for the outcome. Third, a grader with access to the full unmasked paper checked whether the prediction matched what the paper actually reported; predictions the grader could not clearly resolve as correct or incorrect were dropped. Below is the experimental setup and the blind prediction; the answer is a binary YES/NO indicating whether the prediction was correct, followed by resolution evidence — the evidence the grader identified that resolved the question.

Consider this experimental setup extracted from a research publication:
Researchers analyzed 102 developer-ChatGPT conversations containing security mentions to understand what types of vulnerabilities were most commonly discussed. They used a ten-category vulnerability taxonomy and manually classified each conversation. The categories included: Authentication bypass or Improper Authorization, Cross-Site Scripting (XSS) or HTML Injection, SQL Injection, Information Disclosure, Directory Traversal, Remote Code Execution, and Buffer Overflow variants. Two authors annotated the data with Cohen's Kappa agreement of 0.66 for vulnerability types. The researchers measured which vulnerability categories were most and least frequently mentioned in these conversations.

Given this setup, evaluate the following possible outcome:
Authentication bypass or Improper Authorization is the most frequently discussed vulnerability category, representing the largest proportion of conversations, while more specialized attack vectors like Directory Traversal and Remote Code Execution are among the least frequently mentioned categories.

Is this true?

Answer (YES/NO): YES